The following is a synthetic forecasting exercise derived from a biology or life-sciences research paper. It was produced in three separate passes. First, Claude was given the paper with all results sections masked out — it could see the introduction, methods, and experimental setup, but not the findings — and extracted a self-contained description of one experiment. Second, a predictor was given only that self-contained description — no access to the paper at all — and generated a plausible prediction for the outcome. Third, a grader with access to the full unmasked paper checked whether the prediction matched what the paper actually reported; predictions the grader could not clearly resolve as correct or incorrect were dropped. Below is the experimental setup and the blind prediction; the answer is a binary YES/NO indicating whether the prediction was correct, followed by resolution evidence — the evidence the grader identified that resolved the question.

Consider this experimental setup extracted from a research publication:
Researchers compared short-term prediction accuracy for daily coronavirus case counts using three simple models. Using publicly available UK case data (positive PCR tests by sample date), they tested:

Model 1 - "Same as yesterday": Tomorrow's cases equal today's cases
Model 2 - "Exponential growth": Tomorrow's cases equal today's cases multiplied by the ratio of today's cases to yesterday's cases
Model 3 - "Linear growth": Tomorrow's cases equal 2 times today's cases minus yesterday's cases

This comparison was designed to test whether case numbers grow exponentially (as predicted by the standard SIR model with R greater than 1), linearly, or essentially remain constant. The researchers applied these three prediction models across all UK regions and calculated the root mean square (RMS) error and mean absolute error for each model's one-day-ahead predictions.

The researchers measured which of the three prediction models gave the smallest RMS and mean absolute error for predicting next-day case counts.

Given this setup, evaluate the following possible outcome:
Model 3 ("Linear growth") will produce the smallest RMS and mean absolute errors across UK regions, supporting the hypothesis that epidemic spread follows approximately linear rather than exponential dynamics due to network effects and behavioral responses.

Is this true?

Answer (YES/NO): NO